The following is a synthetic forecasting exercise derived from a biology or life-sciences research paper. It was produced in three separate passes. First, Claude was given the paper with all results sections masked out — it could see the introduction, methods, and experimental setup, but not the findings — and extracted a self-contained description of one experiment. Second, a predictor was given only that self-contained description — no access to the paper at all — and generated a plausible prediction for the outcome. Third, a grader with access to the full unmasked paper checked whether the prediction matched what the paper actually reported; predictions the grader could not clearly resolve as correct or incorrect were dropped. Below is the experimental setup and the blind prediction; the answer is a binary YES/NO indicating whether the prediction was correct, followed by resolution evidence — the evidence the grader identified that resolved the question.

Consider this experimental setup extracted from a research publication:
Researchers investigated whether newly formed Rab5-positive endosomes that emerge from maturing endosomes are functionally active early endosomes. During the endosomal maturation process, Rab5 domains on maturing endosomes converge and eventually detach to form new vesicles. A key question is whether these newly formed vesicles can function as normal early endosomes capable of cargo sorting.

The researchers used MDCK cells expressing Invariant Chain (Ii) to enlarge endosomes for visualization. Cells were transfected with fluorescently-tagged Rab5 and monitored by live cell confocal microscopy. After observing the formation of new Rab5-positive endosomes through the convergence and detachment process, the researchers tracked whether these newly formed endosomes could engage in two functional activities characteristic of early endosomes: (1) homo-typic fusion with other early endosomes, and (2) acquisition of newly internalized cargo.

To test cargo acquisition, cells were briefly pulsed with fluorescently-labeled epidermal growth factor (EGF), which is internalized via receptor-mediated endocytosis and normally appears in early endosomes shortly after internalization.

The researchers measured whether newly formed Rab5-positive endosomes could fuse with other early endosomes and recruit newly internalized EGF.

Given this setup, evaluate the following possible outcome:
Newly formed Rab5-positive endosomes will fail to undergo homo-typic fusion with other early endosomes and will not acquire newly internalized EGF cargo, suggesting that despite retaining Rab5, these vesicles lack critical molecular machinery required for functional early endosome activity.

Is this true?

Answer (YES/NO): NO